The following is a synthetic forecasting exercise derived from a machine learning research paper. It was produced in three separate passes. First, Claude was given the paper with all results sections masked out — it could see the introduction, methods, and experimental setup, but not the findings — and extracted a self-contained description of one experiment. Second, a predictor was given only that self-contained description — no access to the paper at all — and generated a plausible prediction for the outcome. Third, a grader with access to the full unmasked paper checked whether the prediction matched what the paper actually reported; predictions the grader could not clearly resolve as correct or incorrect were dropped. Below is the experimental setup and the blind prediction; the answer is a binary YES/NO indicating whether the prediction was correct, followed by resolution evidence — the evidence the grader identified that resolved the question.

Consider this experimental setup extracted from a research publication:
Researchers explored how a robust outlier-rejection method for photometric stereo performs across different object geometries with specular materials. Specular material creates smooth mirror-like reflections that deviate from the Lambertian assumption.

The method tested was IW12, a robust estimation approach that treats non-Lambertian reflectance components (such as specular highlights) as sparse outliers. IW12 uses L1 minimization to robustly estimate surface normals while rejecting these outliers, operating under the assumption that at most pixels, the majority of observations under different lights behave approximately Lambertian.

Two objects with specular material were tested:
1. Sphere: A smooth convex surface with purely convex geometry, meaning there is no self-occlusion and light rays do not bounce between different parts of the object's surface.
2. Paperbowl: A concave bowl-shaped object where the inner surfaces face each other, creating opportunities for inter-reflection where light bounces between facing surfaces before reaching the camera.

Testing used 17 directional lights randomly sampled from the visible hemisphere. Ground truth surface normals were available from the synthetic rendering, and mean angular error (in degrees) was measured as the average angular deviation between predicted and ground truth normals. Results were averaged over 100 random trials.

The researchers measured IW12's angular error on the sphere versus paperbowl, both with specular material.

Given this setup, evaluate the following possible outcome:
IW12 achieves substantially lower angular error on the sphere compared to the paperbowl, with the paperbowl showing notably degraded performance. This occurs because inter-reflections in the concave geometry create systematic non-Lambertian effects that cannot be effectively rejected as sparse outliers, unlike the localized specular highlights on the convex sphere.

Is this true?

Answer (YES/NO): YES